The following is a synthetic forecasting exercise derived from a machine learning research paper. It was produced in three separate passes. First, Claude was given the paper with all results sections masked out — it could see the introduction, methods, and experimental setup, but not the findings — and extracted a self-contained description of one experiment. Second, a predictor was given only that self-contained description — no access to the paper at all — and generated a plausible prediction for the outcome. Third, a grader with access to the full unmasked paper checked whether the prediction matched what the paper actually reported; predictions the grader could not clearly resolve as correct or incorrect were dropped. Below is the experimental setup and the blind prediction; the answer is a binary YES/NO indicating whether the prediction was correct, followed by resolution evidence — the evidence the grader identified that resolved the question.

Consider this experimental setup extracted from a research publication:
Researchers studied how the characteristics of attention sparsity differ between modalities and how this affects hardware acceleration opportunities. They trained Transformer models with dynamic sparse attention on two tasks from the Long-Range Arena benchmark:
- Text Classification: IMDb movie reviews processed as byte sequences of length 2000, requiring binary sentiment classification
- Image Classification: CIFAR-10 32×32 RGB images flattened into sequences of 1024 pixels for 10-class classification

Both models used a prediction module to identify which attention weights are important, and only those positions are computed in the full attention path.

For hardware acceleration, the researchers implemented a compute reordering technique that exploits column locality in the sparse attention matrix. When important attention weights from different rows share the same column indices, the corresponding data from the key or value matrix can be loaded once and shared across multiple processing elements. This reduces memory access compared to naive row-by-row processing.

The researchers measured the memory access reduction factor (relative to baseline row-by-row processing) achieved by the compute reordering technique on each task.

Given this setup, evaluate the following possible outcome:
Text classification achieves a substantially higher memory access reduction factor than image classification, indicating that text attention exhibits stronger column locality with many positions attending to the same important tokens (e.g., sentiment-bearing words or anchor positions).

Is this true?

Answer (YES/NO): YES